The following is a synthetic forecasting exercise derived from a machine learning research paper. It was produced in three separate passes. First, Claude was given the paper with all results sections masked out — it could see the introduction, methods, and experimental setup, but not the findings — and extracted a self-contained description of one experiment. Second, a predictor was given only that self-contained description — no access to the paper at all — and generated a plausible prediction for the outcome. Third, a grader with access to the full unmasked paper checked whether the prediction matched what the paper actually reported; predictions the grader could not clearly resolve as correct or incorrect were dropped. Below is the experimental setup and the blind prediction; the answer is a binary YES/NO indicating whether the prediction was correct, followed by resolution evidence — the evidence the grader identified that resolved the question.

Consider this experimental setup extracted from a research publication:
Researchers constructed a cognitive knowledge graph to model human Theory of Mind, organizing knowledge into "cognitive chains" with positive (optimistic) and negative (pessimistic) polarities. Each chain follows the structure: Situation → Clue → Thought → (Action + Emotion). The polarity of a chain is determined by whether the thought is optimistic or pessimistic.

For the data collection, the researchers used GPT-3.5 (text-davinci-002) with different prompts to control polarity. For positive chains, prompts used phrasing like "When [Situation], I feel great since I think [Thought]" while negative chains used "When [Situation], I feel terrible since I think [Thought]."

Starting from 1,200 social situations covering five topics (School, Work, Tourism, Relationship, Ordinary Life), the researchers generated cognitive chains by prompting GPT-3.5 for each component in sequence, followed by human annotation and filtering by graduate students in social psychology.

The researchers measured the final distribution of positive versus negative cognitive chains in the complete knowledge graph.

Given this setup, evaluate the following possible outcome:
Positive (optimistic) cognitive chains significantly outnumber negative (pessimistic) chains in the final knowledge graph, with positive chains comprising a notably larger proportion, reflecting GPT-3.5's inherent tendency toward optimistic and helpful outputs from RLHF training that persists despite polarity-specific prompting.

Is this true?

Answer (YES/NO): NO